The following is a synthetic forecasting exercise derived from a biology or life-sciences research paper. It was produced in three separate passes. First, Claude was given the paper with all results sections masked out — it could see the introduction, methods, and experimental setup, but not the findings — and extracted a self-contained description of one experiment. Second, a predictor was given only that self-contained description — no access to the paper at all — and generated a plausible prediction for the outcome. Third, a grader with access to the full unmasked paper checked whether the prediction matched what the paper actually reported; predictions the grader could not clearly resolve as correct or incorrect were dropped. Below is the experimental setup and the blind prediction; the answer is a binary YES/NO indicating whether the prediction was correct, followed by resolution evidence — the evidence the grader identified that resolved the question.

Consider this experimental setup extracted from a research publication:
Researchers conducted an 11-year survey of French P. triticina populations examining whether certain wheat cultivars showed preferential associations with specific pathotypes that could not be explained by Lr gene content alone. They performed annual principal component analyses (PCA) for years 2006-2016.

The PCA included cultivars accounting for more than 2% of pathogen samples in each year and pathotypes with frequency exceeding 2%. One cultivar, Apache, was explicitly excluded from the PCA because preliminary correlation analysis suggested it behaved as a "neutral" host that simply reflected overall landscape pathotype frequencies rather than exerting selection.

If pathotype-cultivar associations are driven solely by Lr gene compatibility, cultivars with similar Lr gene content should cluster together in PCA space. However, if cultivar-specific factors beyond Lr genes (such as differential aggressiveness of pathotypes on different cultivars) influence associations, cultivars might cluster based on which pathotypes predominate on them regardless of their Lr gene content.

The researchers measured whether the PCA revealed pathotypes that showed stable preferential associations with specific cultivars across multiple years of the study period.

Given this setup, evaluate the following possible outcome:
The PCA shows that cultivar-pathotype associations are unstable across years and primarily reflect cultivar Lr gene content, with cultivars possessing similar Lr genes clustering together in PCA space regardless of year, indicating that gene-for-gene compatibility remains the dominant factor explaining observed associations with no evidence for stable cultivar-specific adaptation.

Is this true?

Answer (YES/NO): NO